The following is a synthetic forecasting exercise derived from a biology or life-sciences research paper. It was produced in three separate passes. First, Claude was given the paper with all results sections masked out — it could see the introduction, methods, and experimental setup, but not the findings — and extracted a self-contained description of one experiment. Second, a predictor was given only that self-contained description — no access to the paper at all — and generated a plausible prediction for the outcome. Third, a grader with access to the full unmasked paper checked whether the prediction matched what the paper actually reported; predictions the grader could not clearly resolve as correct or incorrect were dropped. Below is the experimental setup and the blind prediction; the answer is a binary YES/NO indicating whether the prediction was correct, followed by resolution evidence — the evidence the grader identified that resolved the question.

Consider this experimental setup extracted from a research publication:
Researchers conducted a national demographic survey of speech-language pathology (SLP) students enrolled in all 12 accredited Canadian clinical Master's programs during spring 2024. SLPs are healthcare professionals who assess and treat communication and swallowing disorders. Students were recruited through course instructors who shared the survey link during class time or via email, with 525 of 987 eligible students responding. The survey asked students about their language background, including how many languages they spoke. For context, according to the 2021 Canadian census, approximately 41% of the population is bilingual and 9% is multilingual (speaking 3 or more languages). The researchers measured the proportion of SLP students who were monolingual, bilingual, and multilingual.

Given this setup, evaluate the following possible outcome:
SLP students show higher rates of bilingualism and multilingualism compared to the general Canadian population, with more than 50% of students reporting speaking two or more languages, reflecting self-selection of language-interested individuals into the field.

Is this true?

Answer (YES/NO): YES